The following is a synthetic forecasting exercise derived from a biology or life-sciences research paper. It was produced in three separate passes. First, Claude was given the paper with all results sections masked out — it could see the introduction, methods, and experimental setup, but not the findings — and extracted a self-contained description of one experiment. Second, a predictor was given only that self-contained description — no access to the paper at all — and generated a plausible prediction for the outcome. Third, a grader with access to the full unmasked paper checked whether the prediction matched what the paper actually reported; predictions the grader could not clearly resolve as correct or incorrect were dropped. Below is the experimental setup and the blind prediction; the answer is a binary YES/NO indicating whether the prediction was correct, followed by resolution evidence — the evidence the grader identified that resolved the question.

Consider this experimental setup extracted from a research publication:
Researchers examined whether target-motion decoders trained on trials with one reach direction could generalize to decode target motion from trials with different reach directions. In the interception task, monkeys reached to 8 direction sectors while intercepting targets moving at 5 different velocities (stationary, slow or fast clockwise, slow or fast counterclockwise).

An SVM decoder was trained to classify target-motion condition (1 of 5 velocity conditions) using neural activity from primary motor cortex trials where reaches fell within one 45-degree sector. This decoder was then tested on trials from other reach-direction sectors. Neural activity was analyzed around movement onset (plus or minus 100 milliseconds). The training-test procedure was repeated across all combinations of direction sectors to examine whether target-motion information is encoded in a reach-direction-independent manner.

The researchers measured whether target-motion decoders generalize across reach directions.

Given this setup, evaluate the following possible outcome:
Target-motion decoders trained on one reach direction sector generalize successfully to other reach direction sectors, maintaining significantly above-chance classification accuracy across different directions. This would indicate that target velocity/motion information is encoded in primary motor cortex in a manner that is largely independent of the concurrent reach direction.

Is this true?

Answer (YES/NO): NO